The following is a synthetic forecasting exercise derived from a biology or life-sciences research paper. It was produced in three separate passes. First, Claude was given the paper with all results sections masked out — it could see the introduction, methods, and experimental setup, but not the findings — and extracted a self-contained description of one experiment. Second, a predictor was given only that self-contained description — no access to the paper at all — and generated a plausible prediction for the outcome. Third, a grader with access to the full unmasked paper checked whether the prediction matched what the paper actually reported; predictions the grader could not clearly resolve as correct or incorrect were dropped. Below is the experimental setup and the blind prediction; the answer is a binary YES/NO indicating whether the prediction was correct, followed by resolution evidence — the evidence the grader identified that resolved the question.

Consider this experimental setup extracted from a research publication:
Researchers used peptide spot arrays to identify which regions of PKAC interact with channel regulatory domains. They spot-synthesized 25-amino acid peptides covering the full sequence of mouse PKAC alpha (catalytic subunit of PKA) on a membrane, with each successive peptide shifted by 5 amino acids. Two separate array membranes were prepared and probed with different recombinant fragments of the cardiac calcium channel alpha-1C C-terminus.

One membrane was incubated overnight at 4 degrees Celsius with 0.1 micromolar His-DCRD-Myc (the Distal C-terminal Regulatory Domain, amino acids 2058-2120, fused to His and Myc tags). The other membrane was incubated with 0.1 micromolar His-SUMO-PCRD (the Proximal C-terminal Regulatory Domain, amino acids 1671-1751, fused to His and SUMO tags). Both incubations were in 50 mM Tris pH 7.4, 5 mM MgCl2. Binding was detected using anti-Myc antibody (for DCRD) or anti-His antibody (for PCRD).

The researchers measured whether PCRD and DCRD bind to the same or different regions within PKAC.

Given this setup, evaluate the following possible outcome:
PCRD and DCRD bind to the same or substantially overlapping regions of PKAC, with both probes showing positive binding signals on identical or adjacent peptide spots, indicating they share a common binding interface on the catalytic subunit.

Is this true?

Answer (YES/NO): YES